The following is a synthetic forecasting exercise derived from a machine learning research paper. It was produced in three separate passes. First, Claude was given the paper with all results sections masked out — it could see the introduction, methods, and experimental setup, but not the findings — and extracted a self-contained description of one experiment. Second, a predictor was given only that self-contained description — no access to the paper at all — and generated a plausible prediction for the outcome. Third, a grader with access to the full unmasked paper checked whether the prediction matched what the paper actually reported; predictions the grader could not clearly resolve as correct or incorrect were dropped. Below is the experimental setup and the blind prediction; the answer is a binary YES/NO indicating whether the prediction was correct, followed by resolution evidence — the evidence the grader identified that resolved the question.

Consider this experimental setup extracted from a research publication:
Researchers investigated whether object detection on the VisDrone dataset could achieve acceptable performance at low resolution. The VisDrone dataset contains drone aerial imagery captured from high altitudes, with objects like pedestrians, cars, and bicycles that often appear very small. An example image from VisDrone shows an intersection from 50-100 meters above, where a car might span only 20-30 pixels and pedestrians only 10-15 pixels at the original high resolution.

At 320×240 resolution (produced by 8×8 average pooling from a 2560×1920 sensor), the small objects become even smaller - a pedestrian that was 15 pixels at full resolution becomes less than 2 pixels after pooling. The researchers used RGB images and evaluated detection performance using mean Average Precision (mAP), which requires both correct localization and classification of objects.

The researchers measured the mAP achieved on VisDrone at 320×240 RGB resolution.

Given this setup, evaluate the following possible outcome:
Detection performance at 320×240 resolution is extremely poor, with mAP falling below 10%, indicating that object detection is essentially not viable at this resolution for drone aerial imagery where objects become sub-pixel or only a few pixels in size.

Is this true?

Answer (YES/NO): NO